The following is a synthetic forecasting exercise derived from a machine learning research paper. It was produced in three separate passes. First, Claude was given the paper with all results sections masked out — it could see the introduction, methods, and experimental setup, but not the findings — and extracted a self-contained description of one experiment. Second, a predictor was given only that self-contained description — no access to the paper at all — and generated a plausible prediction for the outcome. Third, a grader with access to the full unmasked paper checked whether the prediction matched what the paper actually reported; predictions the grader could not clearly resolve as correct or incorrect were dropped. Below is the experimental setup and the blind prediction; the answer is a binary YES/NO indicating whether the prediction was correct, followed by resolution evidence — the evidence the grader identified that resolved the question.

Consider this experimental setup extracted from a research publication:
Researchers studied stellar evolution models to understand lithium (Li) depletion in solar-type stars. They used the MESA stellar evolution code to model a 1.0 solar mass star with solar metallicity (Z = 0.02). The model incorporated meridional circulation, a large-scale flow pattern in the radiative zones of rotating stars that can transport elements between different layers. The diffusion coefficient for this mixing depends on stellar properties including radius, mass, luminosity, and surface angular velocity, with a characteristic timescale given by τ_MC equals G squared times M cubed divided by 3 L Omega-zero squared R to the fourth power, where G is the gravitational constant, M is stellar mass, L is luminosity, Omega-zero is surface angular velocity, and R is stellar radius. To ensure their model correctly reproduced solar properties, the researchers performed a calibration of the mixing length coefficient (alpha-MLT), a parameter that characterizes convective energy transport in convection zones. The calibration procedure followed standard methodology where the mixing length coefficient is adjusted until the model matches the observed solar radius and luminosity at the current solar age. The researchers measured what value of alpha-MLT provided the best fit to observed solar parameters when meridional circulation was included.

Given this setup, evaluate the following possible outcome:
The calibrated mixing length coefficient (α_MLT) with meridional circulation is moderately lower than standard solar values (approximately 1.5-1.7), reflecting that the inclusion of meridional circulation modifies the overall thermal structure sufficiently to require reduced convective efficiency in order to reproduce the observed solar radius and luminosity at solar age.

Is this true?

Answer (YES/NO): NO